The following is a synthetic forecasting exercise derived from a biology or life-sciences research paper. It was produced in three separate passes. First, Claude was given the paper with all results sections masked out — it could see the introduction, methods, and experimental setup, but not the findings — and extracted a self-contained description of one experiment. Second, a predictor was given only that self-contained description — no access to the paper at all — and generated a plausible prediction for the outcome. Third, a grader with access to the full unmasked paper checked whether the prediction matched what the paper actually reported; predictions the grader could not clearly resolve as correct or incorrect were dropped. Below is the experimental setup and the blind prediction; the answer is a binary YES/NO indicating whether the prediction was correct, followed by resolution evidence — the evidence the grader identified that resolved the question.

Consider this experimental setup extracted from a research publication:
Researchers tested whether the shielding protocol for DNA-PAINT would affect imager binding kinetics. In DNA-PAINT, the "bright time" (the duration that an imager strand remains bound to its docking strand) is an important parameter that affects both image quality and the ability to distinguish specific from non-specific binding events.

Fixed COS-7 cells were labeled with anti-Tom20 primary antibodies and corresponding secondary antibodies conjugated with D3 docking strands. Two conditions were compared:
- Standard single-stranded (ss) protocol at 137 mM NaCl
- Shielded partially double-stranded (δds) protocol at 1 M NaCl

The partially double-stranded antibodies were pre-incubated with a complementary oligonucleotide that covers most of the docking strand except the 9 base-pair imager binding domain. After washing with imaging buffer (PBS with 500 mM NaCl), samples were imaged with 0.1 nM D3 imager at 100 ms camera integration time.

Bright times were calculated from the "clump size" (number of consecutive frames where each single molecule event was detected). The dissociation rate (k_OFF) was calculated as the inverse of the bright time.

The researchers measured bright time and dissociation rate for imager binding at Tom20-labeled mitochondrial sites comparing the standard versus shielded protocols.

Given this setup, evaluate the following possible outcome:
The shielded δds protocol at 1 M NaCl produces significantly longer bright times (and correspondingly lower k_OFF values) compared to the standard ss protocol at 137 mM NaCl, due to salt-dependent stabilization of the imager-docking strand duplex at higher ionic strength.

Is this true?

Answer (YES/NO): NO